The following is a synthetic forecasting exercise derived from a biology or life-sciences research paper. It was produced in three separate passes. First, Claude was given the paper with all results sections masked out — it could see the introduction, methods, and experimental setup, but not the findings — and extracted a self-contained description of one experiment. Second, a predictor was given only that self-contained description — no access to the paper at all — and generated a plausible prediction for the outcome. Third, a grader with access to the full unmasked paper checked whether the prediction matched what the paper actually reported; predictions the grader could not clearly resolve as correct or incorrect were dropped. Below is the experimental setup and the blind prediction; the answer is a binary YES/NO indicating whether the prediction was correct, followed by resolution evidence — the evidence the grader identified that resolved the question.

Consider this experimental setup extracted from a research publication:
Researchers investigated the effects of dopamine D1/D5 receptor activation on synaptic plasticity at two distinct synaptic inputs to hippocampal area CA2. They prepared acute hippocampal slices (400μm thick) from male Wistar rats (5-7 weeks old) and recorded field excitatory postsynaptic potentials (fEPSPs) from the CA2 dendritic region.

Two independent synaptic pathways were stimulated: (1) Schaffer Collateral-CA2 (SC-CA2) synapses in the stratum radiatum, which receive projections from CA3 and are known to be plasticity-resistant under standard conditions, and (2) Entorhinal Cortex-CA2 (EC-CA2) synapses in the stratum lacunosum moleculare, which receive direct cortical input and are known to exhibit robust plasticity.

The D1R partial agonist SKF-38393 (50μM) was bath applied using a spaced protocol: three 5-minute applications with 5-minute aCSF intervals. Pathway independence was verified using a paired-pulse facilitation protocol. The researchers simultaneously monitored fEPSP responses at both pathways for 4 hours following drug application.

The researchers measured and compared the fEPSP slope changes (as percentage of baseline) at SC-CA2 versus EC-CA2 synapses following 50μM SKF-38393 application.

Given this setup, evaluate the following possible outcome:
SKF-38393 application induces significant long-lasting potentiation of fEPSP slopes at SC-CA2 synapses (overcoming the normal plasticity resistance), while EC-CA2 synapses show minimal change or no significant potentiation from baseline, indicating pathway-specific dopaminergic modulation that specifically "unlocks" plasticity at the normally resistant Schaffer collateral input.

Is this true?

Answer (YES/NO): NO